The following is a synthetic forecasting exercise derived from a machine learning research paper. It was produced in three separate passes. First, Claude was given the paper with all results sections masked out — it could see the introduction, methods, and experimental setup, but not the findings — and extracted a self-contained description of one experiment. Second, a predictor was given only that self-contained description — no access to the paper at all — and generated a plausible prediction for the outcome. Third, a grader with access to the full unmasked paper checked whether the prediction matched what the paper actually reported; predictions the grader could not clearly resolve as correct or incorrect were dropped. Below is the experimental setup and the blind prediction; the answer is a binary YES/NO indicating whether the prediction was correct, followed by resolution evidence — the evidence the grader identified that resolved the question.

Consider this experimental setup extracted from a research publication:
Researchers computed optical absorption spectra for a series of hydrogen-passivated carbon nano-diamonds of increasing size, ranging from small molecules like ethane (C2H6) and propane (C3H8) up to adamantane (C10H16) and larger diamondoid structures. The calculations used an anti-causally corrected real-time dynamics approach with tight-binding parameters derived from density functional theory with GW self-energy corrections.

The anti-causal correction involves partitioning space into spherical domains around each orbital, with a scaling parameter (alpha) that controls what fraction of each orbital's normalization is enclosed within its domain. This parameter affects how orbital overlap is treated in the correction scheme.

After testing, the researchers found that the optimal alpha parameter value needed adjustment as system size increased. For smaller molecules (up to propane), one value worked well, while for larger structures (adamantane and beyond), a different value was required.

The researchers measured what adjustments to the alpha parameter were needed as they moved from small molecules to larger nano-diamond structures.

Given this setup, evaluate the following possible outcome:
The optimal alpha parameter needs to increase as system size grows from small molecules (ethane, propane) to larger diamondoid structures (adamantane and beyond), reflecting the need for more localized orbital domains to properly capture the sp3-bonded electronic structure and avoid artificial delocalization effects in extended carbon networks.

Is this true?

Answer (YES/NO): YES